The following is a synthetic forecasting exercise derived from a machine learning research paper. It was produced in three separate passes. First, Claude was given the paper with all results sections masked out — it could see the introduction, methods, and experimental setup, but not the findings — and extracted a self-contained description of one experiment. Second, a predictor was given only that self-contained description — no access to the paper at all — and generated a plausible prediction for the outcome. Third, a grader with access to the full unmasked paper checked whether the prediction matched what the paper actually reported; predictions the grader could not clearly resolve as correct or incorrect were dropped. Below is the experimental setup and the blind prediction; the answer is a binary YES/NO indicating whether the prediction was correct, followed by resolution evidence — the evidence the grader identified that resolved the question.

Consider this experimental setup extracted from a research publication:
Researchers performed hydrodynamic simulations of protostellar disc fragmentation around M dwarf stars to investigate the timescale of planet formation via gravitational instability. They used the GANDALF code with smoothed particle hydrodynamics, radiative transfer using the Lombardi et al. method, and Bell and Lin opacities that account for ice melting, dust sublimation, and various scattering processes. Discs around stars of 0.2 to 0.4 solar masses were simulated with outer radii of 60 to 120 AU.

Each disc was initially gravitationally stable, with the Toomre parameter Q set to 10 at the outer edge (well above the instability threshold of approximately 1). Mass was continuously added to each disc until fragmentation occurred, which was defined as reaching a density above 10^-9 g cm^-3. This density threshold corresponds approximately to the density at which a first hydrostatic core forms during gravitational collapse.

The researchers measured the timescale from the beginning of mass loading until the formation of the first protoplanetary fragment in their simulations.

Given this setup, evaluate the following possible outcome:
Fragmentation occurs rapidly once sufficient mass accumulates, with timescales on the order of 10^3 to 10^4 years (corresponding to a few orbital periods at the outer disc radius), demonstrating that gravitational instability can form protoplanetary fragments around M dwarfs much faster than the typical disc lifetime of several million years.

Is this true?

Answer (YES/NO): NO